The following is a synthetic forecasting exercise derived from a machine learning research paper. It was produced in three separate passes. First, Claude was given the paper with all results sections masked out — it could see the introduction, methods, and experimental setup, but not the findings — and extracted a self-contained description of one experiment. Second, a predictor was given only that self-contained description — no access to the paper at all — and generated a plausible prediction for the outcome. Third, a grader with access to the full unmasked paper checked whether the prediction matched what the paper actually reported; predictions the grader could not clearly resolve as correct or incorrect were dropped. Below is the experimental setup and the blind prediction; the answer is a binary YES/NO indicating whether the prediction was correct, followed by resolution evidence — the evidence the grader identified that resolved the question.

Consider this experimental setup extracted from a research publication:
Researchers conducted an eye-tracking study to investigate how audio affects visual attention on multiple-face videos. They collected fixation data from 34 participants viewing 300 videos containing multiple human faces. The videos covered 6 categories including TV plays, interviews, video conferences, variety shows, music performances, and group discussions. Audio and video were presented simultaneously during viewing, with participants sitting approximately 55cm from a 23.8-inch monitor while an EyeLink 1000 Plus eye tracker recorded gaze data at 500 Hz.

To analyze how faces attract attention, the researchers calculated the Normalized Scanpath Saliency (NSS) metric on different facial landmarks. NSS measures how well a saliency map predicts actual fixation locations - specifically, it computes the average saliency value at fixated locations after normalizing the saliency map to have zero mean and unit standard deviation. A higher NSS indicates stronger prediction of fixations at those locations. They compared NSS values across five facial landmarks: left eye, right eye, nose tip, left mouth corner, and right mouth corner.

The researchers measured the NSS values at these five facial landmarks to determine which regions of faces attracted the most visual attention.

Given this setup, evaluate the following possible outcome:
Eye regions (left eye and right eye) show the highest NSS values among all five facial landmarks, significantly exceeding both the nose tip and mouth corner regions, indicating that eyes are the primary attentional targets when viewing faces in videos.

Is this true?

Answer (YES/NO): NO